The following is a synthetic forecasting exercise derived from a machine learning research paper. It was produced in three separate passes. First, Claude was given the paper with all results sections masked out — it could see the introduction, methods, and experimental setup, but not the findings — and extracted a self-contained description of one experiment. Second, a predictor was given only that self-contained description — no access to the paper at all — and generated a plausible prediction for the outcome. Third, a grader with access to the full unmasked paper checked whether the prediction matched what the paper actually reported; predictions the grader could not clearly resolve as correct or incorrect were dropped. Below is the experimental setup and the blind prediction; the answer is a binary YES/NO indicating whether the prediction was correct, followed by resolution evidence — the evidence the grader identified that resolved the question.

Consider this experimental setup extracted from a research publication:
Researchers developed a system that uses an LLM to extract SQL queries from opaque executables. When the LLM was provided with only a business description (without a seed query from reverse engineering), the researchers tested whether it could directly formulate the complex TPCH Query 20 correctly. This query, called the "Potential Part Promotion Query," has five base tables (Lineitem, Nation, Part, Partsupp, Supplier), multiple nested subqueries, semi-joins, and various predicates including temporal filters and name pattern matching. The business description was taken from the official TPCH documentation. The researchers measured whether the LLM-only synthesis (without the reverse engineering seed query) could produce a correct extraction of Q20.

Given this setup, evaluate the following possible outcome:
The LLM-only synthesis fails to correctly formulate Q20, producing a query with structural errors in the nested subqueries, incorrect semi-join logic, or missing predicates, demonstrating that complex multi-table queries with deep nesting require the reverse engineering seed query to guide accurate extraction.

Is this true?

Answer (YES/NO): YES